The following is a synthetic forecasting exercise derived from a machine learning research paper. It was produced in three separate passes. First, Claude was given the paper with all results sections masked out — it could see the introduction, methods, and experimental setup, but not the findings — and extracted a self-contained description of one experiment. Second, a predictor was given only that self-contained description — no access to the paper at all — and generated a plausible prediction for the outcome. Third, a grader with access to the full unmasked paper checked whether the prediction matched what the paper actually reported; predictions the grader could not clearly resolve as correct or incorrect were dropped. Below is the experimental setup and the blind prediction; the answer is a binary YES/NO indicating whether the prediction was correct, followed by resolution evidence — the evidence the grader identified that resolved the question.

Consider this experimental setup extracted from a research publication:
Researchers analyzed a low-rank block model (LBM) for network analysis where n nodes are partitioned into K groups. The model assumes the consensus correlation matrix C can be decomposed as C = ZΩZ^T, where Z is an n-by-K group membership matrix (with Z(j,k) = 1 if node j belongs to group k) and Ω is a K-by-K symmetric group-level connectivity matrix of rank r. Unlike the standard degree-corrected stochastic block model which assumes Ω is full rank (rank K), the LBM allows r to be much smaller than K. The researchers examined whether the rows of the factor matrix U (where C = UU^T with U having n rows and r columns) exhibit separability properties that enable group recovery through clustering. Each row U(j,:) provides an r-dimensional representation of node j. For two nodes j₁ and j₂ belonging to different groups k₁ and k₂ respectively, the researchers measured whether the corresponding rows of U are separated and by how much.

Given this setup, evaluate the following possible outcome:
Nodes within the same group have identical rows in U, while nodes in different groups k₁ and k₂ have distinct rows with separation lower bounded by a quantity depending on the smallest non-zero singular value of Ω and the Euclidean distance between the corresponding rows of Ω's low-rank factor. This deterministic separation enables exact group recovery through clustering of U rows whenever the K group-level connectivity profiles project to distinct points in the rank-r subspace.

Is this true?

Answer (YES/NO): NO